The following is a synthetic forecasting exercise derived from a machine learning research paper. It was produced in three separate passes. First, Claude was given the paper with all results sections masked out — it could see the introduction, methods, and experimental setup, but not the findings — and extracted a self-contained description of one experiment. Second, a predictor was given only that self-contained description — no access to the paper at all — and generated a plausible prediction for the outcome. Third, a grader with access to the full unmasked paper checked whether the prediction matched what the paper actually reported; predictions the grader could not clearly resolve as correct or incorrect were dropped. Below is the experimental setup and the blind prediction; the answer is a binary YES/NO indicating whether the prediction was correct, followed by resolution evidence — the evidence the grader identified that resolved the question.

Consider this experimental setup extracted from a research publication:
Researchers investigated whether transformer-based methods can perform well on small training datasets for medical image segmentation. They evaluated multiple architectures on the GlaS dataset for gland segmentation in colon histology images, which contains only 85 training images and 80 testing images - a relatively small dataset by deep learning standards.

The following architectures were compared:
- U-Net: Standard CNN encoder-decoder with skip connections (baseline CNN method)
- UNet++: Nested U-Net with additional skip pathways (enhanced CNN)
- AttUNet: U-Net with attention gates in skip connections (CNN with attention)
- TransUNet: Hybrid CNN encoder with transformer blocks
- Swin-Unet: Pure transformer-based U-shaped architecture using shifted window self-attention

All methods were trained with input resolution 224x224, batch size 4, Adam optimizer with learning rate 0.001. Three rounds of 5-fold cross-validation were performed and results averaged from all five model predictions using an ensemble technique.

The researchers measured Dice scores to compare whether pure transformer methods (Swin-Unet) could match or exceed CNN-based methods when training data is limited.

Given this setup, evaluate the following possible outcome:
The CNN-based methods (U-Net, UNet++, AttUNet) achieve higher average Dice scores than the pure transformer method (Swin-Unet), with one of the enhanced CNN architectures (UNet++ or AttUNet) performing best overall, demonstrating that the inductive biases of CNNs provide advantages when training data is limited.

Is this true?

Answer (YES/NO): NO